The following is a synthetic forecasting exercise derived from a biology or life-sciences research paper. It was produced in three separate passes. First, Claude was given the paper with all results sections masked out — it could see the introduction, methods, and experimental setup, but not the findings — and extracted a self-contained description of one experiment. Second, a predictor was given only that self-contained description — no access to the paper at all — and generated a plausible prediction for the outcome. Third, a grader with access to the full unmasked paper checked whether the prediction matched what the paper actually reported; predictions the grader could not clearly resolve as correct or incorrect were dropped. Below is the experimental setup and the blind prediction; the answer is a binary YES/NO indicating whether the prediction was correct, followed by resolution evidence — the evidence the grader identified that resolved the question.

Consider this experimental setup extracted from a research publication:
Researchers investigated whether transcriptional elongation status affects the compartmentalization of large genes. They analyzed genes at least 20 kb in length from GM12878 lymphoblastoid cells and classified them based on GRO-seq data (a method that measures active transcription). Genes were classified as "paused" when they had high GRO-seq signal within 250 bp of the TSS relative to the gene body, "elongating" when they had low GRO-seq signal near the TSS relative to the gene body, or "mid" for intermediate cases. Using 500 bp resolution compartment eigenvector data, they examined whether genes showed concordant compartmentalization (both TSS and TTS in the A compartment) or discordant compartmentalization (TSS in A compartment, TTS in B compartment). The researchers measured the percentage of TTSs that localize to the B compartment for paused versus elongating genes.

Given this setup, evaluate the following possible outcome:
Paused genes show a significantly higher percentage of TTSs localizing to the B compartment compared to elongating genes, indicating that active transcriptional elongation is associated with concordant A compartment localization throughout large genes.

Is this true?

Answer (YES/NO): YES